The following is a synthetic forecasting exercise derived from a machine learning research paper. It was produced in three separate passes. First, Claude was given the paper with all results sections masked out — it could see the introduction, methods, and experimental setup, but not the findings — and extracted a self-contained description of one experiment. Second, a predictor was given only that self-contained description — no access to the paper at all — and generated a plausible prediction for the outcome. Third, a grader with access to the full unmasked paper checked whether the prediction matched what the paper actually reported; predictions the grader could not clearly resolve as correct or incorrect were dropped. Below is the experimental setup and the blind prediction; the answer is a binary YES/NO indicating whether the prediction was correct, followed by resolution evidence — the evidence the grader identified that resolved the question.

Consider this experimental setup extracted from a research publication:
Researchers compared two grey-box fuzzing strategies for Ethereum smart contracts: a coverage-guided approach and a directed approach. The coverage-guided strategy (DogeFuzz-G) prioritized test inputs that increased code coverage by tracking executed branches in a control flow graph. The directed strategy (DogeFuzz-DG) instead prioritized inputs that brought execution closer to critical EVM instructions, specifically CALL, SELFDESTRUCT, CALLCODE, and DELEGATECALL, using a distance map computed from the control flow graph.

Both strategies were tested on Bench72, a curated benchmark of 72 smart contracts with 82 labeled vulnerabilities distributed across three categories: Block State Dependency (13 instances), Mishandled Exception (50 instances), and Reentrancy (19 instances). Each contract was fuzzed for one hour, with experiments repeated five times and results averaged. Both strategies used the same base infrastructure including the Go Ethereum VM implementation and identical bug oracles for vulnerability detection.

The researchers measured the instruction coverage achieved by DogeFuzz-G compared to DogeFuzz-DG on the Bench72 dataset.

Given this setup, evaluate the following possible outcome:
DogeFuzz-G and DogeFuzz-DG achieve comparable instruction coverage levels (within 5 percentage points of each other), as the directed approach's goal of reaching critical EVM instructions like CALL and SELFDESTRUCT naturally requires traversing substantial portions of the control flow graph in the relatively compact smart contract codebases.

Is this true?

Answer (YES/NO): NO